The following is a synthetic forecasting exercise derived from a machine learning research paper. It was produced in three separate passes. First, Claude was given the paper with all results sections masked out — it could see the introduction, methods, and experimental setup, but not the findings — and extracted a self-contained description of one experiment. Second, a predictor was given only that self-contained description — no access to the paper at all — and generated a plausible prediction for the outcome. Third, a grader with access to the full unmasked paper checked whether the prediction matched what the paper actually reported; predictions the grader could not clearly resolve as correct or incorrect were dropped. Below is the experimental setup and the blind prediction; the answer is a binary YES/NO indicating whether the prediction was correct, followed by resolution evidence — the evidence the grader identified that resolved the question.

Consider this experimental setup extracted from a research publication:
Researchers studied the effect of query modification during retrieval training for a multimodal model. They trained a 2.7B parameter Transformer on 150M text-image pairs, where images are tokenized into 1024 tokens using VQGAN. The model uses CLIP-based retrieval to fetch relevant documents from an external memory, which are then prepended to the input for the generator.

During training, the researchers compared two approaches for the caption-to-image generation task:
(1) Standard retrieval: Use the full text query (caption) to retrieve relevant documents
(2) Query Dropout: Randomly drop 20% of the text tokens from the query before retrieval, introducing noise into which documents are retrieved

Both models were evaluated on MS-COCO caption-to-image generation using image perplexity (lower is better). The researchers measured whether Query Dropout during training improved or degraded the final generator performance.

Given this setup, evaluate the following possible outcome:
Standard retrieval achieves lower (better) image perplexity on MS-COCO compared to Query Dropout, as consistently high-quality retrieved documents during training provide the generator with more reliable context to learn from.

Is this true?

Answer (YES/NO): NO